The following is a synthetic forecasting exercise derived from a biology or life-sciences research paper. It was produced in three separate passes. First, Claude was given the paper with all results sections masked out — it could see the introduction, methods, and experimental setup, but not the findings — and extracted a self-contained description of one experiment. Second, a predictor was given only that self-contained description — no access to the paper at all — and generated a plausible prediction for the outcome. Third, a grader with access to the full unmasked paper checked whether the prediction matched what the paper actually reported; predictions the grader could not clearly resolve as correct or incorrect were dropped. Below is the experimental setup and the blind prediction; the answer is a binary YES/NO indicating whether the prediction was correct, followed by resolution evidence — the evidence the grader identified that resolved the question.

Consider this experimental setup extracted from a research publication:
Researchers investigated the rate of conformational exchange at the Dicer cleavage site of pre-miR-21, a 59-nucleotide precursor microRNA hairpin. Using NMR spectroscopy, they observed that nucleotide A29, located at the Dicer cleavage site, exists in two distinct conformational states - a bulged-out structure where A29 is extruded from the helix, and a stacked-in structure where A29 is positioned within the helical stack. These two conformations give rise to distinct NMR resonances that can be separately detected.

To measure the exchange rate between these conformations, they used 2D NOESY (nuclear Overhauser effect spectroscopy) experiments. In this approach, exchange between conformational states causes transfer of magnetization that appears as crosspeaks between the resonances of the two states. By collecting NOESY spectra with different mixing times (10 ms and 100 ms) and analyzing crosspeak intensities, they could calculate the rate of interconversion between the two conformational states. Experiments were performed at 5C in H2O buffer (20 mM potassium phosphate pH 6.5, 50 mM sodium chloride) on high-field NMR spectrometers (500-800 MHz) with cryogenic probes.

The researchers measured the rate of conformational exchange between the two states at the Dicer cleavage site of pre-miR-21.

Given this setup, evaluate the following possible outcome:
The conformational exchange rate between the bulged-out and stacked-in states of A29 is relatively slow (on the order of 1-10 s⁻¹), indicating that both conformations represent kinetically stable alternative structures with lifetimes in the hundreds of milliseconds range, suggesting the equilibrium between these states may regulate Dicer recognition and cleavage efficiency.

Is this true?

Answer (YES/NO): YES